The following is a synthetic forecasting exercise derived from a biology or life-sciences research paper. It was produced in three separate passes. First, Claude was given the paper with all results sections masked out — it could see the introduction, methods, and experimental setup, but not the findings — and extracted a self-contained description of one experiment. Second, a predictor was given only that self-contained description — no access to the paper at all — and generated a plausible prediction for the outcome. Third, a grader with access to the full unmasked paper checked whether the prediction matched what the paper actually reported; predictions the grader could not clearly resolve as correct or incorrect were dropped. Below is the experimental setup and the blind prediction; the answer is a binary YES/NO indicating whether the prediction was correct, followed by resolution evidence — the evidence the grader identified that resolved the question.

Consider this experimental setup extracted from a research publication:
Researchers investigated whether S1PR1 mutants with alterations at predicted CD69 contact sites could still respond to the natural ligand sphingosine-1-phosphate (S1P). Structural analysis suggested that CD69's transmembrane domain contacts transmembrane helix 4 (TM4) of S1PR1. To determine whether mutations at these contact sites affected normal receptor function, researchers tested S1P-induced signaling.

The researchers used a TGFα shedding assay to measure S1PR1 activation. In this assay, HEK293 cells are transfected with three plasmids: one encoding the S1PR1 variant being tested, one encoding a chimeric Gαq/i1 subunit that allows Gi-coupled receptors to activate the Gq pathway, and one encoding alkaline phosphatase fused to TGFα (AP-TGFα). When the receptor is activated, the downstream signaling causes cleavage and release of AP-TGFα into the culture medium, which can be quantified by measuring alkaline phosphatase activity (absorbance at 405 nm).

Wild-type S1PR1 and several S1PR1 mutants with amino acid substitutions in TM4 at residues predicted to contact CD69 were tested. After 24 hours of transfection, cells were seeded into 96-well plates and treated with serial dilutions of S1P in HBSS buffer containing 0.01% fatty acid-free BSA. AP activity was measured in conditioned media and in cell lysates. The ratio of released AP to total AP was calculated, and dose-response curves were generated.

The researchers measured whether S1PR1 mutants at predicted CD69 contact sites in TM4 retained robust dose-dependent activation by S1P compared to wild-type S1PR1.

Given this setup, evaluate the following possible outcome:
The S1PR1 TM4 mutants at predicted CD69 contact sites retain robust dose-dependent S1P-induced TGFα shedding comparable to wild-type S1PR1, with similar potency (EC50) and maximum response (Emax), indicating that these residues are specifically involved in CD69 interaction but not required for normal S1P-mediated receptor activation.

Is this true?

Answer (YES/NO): YES